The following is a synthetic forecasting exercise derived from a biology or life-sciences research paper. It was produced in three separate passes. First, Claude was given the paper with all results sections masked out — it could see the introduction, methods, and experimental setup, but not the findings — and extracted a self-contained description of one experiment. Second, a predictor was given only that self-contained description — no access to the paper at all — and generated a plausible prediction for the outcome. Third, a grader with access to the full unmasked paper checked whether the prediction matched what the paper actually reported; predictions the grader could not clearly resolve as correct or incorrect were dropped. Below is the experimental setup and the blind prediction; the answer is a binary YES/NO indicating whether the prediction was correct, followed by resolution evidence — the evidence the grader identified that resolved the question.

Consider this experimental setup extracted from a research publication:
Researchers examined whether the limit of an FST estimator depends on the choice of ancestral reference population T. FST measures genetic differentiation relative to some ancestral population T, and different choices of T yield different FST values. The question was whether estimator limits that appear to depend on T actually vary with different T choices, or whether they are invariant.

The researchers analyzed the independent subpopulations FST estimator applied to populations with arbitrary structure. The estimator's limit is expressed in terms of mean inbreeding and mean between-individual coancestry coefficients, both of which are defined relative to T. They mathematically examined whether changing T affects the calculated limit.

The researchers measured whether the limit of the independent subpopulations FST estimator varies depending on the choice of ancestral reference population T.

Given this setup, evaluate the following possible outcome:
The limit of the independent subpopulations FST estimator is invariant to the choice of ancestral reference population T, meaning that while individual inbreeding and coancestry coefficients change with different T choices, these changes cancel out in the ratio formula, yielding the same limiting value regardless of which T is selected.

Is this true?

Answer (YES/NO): YES